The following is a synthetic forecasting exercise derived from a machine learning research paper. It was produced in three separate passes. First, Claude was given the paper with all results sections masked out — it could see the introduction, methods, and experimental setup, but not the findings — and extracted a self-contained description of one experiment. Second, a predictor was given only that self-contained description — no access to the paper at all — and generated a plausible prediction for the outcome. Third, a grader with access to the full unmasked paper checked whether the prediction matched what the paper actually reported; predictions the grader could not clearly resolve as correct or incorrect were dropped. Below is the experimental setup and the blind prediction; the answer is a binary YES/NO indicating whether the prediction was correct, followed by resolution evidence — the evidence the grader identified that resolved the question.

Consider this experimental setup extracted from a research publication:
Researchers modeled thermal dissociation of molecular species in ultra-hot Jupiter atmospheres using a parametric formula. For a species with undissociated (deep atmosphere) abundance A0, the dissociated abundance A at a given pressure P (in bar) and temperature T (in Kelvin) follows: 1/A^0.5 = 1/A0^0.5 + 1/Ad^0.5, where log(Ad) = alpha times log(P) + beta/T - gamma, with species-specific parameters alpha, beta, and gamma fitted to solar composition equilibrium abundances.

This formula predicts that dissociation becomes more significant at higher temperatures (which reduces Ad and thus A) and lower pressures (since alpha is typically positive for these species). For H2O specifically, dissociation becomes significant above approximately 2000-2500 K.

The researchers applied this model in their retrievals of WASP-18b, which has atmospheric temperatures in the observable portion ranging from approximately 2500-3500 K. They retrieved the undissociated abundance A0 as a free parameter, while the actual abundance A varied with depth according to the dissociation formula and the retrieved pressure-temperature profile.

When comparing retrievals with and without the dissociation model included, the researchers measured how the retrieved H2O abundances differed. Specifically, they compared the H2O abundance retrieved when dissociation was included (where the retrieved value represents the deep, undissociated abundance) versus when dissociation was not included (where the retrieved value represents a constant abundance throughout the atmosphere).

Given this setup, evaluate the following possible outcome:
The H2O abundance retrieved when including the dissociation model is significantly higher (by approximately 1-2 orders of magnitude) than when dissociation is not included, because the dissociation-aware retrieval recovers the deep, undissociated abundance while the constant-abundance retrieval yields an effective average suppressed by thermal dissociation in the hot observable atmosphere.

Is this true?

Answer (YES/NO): NO